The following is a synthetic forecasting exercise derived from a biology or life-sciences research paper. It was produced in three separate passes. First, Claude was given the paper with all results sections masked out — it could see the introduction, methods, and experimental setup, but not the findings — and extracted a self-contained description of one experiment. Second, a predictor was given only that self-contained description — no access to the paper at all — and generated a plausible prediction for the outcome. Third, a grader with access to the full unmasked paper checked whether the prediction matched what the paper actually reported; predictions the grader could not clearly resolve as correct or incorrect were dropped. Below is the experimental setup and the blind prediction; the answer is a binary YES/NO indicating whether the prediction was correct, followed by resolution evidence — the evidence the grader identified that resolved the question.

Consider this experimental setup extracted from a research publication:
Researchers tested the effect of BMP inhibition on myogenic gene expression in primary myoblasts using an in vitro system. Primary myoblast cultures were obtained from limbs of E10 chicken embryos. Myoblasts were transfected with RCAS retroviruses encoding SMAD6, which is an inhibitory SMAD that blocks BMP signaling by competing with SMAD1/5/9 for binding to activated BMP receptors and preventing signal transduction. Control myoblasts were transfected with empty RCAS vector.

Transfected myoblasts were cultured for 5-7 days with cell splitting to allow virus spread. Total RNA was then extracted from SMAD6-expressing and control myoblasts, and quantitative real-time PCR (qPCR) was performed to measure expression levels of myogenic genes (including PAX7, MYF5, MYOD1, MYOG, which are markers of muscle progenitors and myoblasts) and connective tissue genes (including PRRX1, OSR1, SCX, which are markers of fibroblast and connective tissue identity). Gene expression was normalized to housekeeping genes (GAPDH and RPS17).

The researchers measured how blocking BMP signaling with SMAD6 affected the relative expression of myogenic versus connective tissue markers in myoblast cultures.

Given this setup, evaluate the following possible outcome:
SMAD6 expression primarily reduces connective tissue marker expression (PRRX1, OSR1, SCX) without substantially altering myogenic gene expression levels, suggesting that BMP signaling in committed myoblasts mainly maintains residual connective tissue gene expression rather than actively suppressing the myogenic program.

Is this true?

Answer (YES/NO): NO